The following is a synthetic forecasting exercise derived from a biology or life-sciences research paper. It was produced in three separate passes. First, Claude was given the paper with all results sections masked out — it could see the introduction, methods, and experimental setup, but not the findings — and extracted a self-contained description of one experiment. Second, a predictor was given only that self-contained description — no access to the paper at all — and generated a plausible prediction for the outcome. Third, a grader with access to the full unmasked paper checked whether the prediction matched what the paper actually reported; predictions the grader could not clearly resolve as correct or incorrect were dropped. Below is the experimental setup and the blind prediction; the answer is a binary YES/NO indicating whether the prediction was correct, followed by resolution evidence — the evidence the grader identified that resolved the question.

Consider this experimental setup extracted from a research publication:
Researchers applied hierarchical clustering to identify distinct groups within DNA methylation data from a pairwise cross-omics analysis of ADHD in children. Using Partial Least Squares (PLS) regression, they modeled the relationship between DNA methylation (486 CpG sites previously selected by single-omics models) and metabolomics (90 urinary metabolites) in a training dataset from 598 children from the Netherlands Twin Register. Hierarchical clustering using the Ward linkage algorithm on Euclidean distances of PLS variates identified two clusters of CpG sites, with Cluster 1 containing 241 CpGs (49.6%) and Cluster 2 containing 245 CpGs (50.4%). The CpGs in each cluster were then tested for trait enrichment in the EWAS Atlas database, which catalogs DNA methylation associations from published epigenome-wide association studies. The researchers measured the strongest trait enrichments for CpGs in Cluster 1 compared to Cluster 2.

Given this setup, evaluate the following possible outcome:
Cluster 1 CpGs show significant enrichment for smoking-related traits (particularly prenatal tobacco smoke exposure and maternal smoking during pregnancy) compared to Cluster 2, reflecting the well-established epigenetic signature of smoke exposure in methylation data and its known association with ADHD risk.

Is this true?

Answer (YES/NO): NO